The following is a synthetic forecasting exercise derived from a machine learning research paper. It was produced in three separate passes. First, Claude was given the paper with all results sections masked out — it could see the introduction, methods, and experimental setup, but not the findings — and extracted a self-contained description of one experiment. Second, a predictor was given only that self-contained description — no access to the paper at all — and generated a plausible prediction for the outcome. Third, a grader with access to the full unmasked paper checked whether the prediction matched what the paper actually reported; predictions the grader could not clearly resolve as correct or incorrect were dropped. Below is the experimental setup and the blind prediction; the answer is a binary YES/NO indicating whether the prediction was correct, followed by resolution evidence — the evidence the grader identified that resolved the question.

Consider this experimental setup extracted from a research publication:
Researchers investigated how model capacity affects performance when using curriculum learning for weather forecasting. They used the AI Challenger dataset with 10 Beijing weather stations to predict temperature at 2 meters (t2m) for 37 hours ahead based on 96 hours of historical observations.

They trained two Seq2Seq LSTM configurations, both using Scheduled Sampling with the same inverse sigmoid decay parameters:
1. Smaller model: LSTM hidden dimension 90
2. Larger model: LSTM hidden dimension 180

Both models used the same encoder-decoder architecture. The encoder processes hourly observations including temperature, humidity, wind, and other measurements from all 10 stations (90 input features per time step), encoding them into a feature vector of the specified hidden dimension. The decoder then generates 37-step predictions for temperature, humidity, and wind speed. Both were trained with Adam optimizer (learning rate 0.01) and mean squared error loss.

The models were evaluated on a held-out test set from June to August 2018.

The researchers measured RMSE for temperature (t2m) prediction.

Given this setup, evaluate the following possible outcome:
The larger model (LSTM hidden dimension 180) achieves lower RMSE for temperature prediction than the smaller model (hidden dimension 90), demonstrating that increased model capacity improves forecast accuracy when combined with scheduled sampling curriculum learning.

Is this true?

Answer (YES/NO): NO